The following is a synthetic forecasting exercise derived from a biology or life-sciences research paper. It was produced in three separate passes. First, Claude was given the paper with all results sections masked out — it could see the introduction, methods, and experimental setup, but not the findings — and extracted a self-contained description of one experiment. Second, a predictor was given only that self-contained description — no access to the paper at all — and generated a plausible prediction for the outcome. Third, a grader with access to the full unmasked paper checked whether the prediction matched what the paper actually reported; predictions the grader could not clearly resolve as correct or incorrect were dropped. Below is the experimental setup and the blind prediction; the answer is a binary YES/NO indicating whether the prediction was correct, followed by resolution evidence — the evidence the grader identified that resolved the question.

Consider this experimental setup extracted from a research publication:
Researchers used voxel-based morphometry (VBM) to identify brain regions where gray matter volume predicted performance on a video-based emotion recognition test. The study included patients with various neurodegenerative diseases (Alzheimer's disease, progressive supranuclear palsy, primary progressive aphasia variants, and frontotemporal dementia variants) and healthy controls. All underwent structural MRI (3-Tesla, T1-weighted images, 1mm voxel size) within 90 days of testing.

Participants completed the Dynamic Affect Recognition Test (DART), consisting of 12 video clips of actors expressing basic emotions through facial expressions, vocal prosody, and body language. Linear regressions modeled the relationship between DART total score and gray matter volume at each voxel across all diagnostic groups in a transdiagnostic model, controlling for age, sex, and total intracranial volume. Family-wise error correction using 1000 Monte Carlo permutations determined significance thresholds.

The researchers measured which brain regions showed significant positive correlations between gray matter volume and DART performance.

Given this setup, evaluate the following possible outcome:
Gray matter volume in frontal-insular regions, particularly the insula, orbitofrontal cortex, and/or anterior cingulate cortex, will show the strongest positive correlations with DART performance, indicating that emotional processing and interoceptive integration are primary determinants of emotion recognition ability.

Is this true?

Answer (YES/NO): NO